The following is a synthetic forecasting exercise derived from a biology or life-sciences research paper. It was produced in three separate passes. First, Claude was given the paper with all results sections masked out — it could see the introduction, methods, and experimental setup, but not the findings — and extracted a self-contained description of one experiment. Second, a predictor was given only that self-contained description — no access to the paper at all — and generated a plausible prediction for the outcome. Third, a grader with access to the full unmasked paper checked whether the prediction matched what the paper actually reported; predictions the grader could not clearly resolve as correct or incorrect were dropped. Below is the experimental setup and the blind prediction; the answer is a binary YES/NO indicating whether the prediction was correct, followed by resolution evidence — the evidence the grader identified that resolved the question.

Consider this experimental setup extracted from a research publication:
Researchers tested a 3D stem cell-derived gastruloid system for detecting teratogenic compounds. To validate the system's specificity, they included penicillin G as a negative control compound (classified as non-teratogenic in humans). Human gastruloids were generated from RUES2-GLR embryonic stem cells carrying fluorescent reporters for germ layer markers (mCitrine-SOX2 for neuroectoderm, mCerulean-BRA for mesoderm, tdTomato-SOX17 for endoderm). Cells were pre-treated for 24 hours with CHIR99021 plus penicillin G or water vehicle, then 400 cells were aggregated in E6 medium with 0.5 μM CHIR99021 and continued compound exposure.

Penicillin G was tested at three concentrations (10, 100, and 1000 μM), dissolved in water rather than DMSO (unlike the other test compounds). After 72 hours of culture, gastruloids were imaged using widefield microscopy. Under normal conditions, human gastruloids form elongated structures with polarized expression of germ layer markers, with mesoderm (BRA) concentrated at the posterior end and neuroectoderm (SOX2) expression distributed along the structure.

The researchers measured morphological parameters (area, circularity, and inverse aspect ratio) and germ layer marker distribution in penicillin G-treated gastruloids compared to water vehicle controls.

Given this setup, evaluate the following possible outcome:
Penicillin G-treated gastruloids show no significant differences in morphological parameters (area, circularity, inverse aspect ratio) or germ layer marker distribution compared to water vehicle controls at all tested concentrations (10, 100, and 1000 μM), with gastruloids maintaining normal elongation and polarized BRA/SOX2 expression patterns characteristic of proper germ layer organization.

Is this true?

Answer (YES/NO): NO